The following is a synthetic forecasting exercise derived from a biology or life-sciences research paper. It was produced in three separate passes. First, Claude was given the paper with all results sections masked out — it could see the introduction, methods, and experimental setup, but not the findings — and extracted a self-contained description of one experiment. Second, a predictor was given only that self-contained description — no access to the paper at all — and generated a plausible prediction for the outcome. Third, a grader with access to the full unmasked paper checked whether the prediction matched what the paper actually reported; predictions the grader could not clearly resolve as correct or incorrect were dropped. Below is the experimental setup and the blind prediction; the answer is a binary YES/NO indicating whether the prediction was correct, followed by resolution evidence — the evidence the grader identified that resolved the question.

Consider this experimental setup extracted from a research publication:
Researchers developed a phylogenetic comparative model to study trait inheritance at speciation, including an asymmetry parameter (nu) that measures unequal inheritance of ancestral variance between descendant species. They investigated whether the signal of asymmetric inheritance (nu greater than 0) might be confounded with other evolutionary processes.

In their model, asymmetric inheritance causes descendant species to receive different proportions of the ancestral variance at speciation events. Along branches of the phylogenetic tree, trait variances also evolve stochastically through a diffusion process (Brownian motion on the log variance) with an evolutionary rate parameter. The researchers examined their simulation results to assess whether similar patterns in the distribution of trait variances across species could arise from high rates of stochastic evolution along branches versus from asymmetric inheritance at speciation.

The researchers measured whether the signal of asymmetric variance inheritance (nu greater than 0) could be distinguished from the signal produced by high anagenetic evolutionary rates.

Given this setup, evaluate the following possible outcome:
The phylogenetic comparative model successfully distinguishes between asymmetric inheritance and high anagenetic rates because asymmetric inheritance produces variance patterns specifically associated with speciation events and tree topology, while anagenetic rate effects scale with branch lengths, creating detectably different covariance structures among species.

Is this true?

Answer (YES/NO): NO